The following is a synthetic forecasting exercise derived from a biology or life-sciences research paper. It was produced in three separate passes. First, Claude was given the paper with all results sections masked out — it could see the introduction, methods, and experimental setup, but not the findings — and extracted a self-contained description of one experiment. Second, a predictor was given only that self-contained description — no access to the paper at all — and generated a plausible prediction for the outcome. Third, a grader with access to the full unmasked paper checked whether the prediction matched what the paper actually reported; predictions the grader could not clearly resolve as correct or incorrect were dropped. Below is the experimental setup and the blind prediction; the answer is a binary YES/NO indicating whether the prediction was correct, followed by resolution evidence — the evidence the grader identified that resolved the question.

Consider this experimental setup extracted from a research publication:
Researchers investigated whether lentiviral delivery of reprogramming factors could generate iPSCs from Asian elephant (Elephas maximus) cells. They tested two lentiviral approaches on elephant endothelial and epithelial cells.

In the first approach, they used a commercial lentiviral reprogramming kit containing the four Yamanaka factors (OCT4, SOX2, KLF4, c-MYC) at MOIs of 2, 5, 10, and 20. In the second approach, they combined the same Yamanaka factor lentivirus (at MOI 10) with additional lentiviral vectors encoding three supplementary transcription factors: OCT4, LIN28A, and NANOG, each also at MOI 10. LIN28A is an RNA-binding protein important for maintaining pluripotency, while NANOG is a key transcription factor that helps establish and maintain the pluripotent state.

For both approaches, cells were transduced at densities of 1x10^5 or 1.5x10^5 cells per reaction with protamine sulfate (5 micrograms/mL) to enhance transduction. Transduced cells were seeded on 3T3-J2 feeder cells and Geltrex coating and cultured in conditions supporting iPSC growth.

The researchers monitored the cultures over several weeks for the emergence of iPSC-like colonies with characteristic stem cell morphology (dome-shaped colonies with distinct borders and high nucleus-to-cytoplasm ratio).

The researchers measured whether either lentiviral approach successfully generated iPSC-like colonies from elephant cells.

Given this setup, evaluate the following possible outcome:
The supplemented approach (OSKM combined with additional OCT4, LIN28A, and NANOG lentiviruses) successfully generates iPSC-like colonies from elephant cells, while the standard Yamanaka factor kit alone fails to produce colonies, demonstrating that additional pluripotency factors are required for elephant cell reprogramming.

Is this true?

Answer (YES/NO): NO